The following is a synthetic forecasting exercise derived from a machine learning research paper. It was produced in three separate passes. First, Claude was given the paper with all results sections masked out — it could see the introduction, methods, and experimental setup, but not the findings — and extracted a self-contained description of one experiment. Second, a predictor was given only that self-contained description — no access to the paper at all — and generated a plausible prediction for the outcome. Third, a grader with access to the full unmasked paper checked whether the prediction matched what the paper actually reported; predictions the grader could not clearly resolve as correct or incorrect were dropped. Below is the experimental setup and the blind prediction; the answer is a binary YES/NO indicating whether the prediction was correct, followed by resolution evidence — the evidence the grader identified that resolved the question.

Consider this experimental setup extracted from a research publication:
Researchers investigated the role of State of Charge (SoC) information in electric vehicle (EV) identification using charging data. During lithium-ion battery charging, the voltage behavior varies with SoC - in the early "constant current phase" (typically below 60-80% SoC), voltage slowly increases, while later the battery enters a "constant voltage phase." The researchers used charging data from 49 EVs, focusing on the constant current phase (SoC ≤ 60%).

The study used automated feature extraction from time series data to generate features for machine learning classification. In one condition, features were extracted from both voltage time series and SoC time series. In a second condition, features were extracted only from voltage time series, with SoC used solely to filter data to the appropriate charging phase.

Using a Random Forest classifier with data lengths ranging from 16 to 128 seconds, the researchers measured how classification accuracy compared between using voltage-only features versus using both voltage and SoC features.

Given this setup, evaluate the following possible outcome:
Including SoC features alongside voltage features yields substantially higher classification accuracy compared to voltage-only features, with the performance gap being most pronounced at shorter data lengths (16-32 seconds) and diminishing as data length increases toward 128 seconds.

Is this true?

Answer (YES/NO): NO